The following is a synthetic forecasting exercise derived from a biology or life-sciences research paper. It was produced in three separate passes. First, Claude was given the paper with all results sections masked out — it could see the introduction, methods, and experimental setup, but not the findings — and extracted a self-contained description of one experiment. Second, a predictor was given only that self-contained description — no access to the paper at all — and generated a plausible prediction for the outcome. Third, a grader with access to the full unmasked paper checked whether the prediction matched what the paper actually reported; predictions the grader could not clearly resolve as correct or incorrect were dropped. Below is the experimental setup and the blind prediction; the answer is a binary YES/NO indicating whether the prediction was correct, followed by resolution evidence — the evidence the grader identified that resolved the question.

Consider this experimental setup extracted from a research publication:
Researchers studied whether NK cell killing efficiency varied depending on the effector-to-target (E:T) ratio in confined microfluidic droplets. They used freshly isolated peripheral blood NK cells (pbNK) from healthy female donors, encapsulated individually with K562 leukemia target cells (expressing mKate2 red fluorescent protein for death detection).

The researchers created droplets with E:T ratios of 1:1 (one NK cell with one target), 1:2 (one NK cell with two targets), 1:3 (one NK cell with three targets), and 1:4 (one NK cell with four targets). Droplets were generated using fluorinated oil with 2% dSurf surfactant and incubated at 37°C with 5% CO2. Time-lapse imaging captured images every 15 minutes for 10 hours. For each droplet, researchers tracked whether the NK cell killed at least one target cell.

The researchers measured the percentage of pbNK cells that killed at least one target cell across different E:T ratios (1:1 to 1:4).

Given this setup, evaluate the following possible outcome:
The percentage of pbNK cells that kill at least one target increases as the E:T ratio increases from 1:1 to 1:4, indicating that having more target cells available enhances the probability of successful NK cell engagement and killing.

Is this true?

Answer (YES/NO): YES